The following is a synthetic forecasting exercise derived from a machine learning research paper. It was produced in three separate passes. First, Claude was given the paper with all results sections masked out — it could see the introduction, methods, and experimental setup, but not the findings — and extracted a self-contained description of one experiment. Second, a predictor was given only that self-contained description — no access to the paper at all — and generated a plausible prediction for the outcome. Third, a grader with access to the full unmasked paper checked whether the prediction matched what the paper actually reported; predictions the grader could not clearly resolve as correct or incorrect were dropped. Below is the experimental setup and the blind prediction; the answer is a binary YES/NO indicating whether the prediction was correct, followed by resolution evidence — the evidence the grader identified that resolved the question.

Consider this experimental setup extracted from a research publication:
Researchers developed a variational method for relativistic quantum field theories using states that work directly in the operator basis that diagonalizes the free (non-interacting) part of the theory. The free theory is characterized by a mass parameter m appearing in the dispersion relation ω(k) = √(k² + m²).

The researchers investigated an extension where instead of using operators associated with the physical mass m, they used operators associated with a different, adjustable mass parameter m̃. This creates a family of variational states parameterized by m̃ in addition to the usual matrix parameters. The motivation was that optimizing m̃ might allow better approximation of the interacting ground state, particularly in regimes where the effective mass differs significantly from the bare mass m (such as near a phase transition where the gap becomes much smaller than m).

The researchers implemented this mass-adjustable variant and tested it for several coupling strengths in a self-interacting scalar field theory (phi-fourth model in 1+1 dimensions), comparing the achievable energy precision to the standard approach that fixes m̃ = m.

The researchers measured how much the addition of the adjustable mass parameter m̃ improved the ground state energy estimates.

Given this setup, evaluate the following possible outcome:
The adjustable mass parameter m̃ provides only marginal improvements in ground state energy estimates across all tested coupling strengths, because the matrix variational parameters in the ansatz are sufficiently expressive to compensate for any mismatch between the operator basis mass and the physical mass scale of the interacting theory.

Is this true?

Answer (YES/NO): YES